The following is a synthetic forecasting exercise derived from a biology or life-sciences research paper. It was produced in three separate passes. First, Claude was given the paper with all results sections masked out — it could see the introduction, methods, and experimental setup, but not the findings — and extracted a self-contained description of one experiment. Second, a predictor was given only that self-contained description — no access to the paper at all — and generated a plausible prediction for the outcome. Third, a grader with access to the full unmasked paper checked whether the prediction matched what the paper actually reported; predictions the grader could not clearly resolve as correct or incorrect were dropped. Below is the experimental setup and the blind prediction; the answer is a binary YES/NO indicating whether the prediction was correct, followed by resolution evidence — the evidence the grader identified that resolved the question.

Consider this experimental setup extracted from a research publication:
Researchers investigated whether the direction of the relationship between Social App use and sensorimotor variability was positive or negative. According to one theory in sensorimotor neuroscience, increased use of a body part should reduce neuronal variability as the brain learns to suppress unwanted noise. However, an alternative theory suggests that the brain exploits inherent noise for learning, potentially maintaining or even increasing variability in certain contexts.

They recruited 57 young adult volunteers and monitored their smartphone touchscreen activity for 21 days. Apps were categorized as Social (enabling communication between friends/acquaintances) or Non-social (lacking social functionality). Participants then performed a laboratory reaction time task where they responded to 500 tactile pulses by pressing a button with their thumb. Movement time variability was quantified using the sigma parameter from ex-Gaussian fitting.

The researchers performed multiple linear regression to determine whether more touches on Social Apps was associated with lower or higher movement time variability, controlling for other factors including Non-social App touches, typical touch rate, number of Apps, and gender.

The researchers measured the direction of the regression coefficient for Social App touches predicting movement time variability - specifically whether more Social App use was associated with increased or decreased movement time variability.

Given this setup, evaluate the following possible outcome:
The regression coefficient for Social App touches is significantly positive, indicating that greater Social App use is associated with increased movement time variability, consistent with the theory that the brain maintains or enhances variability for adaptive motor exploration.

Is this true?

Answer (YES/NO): YES